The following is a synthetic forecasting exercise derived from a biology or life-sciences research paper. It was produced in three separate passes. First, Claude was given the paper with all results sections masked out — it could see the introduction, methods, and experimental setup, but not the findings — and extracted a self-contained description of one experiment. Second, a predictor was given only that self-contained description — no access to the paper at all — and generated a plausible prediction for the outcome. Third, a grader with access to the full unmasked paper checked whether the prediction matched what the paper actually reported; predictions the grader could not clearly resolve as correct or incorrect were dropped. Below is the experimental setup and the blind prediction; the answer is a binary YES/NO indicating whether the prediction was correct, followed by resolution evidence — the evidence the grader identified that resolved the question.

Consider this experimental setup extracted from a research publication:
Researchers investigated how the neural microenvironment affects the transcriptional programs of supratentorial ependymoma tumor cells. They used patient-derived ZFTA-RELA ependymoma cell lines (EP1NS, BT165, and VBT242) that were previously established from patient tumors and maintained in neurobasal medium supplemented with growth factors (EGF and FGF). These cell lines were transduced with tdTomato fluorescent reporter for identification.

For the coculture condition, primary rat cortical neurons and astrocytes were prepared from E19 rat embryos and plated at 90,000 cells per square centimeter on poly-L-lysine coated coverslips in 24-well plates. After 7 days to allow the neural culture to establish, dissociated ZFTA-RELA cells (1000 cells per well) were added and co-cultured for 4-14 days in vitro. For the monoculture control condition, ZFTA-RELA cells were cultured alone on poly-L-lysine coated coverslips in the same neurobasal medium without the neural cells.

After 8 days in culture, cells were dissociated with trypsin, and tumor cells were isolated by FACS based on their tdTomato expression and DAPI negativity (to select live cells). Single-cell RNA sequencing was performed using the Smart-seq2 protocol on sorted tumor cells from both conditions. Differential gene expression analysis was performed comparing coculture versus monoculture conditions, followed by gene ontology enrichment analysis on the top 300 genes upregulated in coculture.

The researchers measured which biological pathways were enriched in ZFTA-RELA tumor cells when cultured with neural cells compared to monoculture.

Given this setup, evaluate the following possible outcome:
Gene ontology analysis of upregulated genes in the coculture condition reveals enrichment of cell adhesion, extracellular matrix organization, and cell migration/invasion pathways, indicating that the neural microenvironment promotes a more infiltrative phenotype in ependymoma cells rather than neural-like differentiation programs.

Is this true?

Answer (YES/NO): NO